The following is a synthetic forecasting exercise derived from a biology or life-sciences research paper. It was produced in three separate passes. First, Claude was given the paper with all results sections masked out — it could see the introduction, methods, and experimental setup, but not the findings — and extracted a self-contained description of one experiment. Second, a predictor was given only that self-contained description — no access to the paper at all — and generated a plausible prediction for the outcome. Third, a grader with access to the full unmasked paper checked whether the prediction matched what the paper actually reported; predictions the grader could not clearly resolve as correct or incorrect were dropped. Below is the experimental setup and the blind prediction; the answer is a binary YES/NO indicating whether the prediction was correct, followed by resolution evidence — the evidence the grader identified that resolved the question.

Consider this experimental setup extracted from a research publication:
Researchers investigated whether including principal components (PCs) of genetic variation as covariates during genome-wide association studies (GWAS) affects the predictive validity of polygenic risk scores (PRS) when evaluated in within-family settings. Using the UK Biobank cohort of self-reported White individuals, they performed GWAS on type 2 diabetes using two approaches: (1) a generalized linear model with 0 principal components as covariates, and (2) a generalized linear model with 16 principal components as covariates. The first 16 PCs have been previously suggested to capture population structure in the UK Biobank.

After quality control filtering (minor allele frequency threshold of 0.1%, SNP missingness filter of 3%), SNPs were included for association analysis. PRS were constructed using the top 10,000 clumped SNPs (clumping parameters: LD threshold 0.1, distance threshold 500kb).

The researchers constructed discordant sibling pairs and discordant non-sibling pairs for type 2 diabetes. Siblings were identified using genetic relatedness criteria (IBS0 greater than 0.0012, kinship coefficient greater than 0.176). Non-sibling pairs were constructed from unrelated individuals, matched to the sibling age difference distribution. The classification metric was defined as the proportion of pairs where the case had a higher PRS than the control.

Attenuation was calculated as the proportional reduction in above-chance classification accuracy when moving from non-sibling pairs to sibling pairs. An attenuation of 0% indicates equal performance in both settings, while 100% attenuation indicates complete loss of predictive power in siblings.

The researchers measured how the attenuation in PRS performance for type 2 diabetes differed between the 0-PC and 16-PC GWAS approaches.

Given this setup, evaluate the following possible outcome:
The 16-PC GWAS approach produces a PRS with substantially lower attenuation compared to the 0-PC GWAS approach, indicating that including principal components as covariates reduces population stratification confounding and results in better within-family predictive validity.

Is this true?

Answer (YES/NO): NO